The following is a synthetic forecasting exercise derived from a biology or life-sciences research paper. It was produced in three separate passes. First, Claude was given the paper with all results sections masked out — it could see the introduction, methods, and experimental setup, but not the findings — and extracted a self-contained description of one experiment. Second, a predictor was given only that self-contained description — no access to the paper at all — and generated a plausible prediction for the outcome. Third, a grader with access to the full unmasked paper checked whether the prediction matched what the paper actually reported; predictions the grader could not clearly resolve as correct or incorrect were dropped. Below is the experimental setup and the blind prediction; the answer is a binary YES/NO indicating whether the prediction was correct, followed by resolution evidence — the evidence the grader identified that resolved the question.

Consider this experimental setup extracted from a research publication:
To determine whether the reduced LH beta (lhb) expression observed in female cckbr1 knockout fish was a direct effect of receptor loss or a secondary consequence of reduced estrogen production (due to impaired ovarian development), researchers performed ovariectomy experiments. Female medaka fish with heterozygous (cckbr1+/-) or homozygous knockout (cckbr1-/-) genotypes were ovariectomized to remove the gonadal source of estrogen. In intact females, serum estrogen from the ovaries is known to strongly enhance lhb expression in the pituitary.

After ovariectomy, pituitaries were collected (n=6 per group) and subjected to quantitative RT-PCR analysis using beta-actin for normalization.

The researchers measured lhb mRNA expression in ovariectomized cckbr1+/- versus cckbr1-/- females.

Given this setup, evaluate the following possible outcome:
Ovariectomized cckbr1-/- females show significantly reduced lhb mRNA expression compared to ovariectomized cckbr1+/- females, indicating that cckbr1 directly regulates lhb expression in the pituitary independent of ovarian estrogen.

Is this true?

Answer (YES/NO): NO